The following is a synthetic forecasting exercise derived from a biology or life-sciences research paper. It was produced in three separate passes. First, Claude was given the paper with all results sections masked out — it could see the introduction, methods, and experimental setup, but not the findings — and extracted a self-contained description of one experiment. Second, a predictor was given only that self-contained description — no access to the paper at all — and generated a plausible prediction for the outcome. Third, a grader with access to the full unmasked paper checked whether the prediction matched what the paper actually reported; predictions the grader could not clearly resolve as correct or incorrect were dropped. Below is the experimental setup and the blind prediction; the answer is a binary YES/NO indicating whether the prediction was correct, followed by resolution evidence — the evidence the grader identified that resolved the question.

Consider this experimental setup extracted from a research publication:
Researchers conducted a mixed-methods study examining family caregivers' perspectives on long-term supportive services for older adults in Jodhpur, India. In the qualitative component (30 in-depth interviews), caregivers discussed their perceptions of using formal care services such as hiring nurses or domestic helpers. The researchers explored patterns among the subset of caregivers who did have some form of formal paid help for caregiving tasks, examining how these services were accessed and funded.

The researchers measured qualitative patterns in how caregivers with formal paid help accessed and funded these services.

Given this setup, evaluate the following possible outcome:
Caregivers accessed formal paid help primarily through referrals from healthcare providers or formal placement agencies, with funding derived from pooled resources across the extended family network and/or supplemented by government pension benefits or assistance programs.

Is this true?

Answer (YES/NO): NO